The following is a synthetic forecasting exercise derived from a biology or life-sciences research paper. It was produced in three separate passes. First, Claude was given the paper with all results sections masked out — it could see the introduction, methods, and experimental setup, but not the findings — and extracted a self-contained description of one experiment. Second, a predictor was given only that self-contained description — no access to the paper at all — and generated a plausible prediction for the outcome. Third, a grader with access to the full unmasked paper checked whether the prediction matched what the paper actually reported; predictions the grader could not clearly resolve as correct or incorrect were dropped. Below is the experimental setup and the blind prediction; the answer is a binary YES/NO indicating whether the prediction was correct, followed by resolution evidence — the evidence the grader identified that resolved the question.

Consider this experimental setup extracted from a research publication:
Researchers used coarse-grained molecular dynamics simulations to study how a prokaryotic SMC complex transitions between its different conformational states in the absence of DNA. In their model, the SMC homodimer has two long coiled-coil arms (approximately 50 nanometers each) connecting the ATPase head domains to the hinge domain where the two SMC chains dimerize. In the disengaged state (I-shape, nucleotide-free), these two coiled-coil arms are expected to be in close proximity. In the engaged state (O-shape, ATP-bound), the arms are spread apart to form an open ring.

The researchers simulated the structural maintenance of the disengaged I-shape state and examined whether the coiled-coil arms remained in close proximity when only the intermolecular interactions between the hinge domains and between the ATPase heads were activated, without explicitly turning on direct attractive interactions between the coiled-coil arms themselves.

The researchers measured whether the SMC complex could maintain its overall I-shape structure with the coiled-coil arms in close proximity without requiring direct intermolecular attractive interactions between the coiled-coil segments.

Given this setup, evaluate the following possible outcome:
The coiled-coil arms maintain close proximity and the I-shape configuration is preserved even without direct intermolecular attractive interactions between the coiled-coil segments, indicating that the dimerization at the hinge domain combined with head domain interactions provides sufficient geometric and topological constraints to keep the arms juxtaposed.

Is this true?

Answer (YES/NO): YES